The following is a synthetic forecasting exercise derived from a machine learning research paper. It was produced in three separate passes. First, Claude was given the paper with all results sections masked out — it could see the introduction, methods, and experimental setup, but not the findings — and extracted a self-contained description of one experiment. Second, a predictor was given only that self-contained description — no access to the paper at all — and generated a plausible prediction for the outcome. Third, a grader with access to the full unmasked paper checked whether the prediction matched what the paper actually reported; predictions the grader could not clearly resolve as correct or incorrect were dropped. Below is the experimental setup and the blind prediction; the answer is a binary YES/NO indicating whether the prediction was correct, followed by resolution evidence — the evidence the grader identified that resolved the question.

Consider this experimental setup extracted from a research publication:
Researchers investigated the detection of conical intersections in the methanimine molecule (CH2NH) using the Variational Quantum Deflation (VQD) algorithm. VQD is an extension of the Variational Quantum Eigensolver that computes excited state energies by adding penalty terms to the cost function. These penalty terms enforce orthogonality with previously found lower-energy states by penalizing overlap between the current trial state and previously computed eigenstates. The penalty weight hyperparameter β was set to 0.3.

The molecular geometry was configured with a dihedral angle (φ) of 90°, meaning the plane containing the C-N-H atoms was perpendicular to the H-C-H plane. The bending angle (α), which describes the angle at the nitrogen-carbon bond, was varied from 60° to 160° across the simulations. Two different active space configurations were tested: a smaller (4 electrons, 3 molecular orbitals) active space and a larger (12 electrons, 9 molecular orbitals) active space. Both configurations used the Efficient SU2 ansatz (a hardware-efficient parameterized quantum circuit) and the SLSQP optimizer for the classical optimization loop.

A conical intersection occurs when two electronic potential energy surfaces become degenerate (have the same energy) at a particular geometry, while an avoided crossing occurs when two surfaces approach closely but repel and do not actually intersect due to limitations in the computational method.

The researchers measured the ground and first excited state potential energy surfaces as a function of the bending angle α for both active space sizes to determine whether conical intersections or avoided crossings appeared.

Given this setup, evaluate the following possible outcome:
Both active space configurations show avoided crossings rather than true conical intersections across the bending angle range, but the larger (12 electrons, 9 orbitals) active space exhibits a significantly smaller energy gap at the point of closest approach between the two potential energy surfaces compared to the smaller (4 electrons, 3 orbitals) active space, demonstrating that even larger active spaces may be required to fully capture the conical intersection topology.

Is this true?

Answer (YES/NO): YES